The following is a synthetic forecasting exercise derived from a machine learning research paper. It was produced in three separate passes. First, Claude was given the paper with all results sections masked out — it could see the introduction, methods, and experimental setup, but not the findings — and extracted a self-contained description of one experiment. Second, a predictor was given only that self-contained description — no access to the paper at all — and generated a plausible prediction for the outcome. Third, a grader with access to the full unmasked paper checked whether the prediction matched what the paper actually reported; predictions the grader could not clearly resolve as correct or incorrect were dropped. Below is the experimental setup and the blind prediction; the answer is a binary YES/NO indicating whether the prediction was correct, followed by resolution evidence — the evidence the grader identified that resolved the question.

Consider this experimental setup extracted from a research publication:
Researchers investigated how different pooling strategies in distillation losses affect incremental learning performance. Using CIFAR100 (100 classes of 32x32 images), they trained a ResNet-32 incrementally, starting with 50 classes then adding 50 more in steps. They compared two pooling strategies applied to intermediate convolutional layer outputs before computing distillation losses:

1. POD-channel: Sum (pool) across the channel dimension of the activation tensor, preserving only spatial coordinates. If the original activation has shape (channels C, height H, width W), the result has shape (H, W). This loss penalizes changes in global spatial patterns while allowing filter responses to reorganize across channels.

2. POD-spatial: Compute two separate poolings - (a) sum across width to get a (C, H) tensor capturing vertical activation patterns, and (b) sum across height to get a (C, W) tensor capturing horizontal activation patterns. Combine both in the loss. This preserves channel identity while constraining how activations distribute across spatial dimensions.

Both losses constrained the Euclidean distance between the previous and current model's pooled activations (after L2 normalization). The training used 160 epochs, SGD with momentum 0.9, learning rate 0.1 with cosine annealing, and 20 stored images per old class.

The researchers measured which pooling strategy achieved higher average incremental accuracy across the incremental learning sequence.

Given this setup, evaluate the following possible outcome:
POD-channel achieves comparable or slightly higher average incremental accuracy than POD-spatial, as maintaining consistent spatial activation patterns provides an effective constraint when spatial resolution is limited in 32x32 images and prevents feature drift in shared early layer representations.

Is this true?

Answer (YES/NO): NO